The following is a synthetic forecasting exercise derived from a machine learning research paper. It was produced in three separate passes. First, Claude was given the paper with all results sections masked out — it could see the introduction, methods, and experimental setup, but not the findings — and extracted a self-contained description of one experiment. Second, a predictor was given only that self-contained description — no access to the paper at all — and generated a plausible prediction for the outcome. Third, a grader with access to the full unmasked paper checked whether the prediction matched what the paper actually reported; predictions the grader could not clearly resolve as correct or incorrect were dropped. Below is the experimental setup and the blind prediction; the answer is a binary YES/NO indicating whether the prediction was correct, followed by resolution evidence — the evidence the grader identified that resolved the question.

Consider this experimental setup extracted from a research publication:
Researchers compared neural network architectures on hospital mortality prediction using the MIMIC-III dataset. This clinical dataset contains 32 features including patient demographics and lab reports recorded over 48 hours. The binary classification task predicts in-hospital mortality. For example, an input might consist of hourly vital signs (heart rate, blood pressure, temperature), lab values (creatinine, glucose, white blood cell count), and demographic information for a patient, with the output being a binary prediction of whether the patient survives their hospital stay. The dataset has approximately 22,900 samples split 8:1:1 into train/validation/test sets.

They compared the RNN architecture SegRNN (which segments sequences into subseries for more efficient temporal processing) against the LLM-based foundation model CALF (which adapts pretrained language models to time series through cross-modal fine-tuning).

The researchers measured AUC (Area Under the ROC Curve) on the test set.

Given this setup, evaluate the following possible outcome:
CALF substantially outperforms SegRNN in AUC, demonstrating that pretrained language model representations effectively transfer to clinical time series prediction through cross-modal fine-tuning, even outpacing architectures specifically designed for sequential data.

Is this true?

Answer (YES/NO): NO